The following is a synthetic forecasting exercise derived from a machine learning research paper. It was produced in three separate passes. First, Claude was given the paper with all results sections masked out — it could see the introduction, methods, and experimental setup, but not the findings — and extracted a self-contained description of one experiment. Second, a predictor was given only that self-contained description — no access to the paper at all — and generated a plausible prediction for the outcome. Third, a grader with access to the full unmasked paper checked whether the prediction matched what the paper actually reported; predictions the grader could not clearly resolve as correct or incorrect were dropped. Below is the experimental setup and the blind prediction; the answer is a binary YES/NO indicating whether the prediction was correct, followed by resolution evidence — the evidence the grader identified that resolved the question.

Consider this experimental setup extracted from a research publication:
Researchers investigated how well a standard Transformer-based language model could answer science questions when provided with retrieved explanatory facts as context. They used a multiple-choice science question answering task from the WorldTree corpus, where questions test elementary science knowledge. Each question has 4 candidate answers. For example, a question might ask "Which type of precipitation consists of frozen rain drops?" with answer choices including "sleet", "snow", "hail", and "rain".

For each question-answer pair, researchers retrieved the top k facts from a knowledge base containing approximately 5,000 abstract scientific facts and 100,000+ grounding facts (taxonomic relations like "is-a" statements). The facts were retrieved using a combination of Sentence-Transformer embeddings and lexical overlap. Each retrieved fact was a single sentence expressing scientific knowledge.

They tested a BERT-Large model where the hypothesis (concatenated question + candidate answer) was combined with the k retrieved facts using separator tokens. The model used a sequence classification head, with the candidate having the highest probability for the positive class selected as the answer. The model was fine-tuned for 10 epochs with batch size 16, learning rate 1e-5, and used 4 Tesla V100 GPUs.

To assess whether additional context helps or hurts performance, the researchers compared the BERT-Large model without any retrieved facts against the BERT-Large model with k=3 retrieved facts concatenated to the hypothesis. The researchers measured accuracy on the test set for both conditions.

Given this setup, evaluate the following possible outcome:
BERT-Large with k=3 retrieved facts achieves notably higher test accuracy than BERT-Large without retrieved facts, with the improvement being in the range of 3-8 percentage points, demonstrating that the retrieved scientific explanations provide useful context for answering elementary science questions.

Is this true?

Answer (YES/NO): NO